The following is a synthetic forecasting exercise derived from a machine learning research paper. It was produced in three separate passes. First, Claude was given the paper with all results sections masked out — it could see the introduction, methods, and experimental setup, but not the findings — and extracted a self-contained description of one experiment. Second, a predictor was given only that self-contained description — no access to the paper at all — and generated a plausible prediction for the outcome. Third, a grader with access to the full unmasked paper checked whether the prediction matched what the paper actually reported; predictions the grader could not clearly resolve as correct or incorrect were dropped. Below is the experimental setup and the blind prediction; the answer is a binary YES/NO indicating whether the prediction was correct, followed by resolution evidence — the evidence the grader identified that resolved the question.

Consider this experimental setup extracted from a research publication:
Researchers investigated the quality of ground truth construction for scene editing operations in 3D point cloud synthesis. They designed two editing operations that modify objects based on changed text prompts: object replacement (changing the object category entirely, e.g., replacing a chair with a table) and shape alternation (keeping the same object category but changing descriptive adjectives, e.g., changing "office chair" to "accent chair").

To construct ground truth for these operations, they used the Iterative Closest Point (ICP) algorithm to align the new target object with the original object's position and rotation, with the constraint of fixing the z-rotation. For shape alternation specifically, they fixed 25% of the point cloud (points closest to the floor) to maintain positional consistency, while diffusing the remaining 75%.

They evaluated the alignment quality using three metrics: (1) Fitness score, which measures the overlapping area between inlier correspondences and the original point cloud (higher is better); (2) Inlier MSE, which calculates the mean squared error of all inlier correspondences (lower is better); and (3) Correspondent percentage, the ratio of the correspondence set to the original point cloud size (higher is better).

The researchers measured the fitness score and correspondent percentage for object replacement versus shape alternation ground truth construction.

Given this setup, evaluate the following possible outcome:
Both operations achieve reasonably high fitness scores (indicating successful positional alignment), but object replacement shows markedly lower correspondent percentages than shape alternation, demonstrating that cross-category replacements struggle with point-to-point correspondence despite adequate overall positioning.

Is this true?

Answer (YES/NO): NO